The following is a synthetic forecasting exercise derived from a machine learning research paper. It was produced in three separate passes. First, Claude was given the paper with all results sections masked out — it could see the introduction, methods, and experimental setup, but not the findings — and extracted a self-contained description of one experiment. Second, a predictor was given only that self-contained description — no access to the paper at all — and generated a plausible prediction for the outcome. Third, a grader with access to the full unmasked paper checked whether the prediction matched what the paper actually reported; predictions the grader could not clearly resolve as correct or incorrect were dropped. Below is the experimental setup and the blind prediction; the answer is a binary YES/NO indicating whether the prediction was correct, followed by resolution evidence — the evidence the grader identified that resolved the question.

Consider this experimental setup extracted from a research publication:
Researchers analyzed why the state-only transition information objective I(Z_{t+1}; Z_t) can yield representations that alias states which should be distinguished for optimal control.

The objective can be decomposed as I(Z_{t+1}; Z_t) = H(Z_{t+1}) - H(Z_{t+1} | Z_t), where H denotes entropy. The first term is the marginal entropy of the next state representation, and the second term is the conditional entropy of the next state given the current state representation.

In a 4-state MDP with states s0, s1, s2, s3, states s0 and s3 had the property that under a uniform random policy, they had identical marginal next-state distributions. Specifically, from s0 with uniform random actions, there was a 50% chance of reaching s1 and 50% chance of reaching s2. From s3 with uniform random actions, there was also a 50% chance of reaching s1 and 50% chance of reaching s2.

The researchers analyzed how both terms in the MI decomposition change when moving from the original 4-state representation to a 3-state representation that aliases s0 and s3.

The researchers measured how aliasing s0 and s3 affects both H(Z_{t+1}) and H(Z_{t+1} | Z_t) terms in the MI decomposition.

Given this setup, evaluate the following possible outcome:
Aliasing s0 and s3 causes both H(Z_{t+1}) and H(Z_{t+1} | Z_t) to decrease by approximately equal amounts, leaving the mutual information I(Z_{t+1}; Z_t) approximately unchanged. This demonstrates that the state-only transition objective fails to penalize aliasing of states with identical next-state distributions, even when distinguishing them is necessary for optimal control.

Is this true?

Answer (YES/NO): YES